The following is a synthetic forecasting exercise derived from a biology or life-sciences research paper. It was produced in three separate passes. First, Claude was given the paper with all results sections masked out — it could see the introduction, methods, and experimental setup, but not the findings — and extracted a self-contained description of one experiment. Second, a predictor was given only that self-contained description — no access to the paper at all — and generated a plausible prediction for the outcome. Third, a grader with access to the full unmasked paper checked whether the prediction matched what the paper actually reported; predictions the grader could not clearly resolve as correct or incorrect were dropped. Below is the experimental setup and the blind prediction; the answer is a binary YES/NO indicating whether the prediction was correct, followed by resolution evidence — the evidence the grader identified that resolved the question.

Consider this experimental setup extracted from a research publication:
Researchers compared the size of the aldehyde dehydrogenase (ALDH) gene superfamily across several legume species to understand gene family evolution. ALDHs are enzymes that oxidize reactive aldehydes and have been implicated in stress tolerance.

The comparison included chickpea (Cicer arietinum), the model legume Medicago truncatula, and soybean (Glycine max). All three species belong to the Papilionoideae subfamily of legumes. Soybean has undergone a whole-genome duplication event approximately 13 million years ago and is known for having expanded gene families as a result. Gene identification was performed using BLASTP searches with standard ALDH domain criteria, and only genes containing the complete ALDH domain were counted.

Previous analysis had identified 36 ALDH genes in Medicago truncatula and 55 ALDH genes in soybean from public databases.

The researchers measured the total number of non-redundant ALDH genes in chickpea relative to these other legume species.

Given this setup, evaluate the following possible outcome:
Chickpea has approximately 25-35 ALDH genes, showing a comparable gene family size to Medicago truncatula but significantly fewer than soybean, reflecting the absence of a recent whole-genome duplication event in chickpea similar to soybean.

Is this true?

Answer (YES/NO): NO